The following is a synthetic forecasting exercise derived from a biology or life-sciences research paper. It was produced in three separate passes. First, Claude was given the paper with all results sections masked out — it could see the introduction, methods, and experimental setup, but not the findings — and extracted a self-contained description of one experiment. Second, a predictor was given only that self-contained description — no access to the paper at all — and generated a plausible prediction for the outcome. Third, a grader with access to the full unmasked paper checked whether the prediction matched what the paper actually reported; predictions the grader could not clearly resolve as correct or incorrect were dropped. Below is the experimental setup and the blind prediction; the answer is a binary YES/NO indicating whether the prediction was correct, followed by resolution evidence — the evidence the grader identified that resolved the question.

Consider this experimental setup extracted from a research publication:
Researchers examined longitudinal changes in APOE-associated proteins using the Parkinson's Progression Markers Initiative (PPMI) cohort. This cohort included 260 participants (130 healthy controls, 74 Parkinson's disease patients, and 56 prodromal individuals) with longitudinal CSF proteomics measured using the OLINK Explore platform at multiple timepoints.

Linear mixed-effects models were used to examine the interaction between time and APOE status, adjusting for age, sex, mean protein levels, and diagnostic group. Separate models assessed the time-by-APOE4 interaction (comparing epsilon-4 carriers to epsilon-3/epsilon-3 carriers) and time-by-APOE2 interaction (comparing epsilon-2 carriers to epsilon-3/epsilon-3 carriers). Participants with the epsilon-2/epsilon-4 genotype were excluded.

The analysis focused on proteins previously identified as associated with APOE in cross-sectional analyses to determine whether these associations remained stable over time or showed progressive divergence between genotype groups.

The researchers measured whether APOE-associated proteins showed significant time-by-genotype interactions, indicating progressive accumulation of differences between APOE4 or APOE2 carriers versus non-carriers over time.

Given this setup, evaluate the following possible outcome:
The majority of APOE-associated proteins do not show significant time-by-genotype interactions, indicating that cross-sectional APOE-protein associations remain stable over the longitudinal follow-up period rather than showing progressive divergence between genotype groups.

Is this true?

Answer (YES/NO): YES